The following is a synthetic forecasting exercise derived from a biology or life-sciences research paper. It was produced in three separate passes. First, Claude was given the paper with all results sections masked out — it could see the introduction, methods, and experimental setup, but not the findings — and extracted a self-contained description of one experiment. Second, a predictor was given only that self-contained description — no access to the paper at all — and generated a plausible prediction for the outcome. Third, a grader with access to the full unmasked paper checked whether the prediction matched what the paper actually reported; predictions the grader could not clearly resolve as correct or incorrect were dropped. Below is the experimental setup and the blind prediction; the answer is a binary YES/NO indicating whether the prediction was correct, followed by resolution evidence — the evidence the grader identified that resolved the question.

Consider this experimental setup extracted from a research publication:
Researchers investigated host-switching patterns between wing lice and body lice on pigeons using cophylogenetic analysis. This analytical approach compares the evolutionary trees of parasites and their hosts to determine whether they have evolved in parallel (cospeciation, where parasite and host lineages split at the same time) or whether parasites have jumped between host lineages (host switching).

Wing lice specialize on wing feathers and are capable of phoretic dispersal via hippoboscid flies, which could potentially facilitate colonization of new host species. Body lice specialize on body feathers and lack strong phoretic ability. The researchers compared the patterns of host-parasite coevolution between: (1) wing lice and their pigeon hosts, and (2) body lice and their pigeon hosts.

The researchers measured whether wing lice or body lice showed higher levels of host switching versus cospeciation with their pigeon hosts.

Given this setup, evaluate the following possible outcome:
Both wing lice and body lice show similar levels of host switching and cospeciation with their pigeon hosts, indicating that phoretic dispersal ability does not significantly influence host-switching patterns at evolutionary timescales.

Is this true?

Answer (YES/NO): NO